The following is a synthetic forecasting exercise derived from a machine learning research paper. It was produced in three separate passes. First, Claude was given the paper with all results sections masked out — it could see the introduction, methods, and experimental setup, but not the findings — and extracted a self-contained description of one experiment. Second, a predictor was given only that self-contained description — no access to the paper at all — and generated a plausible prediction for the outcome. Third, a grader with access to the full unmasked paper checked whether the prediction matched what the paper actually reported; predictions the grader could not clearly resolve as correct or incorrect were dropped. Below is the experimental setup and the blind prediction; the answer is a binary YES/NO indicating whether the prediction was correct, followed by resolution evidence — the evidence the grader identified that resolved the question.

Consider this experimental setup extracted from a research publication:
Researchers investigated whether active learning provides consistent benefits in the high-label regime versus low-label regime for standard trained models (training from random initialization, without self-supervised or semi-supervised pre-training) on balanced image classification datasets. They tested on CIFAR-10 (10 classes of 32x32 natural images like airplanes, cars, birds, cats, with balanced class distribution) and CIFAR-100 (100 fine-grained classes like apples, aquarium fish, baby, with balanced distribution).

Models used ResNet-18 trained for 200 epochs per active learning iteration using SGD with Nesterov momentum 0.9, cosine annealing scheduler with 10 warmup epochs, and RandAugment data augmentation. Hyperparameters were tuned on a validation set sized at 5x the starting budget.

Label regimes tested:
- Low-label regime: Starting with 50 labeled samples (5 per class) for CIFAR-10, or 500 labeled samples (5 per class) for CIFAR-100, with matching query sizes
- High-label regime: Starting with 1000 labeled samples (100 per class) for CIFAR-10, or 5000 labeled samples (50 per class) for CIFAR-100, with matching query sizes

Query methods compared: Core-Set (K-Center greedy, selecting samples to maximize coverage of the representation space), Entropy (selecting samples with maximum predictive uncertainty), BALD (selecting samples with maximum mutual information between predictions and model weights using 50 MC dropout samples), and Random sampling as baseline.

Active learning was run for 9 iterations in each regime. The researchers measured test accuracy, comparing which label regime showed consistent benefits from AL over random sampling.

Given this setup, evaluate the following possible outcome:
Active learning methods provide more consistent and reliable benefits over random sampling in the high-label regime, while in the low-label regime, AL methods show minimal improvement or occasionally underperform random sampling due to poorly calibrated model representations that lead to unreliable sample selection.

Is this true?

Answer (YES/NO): YES